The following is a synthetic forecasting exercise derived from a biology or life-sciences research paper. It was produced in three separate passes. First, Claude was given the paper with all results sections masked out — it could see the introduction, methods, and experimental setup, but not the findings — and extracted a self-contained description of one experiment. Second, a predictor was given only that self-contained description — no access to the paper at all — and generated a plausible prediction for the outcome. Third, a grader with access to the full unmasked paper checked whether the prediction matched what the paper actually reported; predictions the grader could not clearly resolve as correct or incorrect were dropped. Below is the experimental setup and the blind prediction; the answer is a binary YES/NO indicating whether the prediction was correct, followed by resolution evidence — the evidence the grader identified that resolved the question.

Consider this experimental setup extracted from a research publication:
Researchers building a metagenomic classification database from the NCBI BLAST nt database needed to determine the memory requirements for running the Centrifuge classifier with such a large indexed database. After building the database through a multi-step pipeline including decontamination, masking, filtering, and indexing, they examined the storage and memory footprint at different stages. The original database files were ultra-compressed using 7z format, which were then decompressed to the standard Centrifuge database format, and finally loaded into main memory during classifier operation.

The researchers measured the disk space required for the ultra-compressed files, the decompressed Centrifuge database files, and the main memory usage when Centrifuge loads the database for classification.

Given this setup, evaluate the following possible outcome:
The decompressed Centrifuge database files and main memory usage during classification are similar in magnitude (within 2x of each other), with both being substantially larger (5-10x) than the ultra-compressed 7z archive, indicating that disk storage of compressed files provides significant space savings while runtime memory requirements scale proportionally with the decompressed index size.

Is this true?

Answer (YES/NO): NO